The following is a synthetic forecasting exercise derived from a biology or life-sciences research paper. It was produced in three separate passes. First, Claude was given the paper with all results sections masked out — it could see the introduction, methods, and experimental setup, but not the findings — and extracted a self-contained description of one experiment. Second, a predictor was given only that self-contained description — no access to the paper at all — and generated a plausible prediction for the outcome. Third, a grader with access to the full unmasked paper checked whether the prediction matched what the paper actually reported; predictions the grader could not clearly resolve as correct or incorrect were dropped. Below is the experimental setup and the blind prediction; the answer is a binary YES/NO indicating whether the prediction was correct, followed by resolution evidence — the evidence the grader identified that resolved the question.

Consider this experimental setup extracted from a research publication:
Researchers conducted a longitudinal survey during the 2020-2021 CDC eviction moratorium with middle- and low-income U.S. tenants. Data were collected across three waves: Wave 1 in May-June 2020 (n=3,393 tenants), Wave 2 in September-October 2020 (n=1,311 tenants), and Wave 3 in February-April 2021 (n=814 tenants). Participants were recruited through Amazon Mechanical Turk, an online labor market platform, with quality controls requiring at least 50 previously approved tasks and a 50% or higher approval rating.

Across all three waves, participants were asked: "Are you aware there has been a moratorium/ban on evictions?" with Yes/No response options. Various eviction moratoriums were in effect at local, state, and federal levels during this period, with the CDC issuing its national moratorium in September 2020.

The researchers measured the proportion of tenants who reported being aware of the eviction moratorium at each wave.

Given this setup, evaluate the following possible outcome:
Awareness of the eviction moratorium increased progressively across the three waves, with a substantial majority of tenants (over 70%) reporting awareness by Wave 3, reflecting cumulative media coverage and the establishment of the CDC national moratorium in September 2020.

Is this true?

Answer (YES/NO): NO